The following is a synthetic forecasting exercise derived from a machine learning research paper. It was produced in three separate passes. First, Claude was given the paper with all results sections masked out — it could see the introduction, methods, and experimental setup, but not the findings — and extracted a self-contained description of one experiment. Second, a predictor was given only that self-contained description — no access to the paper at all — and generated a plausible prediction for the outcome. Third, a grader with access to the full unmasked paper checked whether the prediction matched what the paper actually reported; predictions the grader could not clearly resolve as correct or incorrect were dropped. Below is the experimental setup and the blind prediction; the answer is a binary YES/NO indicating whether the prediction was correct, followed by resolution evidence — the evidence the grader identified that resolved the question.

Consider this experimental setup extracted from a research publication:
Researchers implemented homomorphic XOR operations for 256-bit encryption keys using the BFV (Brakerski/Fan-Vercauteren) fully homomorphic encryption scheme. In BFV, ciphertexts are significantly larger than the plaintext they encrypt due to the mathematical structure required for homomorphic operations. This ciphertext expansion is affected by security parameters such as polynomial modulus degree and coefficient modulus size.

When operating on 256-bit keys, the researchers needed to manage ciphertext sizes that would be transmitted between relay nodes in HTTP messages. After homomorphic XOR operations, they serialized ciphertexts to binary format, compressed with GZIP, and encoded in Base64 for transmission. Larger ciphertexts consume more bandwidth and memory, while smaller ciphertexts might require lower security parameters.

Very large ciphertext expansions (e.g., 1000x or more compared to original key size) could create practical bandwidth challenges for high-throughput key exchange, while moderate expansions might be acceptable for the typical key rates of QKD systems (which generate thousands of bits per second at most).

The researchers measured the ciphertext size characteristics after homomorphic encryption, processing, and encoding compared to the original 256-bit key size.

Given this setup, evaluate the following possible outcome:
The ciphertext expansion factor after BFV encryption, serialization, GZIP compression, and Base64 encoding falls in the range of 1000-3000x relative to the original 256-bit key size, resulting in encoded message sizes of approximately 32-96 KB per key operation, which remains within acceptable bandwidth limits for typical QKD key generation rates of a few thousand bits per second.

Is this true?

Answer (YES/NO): NO